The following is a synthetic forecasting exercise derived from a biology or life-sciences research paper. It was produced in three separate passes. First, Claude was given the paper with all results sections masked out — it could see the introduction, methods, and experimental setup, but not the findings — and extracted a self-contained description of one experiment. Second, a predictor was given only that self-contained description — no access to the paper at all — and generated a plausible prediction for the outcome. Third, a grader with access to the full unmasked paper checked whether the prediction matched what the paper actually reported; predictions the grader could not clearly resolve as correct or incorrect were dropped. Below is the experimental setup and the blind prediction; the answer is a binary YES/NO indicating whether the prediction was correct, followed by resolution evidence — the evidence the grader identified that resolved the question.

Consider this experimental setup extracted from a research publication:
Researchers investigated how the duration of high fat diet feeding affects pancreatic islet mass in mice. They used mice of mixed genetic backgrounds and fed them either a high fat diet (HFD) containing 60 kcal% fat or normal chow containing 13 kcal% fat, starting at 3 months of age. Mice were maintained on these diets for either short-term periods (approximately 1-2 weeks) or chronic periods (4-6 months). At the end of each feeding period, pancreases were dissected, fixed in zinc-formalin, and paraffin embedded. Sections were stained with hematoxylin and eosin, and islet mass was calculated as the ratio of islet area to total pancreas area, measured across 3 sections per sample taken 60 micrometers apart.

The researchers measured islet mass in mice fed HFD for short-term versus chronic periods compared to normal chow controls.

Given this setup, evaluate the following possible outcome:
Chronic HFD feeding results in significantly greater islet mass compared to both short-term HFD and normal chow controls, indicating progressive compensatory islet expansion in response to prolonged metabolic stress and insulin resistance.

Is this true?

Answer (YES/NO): YES